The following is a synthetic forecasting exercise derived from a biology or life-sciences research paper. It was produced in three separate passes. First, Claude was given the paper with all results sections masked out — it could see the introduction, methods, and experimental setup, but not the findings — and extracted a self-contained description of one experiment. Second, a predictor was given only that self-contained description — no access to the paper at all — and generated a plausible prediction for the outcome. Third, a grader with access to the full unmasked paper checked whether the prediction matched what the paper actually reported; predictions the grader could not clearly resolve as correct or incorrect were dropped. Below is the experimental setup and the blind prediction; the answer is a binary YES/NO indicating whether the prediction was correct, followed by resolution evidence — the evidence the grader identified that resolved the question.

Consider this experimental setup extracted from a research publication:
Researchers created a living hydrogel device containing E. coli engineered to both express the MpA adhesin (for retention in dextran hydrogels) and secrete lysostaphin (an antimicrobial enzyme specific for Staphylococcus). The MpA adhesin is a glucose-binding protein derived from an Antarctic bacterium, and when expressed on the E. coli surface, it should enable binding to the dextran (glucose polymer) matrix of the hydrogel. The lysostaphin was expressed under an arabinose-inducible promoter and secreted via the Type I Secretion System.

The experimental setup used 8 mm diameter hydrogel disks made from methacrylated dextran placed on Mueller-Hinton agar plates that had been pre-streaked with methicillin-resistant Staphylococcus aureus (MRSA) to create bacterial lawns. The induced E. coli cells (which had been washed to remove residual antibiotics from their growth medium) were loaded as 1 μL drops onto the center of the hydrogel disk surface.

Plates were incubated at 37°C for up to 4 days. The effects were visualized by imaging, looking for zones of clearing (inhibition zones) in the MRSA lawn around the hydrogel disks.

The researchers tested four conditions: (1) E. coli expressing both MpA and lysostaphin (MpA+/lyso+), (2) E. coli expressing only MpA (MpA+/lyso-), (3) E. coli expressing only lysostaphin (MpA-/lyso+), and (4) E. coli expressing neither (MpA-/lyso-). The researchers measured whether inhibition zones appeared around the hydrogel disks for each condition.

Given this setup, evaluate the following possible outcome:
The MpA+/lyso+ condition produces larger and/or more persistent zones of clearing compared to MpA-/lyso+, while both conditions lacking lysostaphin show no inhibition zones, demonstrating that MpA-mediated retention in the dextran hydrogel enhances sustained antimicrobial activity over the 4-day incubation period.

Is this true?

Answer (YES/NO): NO